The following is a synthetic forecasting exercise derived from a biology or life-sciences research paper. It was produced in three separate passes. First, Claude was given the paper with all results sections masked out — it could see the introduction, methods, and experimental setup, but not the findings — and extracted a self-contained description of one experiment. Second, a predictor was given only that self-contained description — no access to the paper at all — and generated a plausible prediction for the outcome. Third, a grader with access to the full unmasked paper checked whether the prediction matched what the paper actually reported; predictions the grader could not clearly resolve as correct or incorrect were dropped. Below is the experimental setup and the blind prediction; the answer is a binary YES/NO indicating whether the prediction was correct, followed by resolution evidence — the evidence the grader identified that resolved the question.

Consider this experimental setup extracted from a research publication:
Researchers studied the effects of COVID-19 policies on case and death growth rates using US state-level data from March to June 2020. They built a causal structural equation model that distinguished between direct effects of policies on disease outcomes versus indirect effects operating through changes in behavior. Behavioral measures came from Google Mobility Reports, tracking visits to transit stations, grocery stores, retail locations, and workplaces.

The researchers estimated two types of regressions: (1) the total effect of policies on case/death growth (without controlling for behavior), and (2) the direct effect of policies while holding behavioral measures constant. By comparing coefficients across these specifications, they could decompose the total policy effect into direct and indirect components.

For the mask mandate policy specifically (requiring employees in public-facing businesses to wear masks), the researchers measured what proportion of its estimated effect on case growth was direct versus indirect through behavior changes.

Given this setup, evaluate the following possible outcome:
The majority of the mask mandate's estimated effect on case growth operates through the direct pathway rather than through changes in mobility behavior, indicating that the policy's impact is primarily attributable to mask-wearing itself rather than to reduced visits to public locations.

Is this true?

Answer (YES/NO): YES